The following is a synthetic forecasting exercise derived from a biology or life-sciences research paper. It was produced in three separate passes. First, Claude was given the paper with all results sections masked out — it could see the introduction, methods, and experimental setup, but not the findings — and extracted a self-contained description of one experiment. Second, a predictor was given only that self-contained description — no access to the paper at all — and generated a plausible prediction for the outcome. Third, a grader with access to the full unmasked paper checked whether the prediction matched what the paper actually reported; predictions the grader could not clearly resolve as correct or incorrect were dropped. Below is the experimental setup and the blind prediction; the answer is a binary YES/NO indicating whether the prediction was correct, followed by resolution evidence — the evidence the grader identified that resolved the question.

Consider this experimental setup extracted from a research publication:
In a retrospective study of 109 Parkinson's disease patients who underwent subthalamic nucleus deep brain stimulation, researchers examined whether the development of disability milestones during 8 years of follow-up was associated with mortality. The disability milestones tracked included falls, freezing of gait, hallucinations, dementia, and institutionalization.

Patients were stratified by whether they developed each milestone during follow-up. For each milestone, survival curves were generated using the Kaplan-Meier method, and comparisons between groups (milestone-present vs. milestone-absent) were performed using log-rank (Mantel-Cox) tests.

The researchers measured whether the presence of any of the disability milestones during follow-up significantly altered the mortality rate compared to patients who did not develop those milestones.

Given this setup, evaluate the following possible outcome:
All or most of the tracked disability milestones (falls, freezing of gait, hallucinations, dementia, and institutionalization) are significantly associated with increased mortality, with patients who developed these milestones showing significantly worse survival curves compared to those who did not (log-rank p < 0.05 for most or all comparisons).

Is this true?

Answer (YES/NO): NO